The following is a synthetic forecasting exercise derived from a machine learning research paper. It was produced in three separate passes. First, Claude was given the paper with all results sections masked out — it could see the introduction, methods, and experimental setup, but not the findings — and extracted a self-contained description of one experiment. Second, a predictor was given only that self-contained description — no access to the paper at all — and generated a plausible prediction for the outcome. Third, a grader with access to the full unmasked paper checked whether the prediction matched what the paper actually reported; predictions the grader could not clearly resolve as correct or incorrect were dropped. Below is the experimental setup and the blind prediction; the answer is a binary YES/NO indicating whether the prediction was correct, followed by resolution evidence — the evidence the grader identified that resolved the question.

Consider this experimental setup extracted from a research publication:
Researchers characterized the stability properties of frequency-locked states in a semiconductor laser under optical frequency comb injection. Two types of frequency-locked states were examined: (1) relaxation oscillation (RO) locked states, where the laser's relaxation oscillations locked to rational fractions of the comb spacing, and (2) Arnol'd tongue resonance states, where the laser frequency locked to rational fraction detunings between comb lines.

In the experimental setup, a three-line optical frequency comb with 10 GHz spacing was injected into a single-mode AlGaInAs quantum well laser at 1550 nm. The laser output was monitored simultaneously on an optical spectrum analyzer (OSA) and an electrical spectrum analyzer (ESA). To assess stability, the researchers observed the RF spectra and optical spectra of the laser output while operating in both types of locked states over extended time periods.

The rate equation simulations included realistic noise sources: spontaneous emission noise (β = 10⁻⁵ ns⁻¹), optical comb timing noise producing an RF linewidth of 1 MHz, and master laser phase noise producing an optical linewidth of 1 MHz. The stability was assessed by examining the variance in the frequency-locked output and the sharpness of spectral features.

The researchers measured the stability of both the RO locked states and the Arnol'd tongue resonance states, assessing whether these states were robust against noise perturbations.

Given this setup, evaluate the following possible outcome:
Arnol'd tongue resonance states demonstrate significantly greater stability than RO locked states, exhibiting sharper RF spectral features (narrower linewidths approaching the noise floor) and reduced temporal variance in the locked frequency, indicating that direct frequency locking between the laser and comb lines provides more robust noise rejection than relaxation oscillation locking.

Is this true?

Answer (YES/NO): NO